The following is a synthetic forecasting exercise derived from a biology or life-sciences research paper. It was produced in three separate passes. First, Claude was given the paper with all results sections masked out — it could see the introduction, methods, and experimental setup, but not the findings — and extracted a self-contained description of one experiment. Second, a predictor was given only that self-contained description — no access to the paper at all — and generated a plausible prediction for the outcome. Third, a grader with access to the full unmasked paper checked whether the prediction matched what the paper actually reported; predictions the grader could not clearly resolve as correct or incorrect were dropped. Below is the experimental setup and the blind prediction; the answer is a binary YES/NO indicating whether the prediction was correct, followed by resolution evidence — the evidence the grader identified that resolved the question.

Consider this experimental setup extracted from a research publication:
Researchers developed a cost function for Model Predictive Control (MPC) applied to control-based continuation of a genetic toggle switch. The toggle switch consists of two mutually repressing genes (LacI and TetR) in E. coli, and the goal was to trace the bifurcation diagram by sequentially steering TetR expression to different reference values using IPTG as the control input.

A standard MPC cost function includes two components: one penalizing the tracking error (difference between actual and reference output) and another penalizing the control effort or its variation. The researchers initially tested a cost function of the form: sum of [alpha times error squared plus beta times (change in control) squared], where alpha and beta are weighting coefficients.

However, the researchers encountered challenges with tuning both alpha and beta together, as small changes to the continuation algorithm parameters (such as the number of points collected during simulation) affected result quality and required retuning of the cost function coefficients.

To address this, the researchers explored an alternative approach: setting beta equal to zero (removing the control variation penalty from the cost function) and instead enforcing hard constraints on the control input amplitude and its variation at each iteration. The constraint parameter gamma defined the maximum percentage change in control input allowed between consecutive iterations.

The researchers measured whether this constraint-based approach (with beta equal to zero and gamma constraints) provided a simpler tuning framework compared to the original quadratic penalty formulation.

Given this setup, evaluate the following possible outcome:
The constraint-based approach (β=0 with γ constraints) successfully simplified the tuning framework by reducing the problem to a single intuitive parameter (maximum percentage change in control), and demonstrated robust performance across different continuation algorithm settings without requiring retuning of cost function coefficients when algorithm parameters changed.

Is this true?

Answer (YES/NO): NO